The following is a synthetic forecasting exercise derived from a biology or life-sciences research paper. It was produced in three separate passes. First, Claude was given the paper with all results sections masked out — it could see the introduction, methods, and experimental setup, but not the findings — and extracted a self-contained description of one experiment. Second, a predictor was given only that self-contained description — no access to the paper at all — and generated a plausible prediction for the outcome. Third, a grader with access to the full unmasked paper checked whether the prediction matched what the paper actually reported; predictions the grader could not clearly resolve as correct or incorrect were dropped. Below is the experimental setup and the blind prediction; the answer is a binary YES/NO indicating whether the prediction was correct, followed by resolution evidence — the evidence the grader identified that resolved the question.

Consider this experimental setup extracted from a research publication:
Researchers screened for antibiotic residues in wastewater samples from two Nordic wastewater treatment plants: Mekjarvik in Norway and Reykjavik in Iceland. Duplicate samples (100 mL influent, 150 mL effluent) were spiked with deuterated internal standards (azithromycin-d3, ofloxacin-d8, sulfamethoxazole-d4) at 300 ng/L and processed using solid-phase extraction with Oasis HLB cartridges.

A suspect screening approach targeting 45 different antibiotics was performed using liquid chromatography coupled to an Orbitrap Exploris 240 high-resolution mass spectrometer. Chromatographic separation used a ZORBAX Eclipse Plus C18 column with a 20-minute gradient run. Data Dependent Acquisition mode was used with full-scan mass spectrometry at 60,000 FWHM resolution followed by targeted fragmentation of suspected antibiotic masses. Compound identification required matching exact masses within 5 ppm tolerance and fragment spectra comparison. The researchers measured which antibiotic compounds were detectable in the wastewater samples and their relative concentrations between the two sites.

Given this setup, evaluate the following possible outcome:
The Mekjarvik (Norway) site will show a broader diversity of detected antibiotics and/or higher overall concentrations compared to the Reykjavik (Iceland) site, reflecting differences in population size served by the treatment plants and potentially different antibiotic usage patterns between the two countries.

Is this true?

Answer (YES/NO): YES